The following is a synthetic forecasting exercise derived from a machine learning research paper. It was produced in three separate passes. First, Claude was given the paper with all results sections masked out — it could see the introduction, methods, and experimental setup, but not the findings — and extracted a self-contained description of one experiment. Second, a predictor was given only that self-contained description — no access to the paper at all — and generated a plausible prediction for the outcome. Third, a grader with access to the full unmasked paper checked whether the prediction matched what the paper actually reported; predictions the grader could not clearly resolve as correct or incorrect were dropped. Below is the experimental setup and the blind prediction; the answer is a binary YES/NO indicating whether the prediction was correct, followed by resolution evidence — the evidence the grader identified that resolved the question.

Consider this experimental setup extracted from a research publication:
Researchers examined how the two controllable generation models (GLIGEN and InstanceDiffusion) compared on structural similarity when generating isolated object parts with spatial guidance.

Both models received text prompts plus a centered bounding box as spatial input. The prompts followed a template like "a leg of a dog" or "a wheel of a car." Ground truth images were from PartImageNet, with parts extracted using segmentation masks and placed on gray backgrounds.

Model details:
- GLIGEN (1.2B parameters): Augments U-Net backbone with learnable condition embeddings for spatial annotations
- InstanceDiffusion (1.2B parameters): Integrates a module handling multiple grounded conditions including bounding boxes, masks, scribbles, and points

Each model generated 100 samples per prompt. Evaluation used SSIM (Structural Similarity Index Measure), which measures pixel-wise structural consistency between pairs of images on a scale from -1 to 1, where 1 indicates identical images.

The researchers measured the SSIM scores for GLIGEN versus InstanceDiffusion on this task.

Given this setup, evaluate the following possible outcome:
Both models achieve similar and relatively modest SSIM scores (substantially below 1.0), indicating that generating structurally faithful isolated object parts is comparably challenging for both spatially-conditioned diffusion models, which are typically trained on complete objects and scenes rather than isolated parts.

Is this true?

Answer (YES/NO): YES